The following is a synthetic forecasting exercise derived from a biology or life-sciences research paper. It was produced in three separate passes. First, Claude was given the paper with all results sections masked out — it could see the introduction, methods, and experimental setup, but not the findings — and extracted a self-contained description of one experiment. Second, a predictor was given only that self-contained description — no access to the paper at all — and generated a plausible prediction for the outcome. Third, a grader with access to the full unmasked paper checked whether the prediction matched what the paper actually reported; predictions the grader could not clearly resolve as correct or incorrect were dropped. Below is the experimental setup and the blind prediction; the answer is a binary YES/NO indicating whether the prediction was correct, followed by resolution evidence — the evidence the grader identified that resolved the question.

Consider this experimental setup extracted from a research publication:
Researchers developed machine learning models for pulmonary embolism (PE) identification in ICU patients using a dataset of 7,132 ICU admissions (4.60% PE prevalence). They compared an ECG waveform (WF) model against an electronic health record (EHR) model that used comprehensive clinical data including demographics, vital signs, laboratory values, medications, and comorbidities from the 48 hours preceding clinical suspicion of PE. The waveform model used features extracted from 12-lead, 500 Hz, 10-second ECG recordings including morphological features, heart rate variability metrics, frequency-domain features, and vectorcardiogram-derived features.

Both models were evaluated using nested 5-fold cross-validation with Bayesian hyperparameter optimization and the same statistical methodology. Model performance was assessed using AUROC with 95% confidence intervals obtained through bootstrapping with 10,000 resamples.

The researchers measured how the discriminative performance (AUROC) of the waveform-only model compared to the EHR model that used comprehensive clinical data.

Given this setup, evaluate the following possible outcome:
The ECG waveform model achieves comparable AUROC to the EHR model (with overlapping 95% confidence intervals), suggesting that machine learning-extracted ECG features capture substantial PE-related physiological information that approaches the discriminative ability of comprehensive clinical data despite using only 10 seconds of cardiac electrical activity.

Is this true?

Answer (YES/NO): YES